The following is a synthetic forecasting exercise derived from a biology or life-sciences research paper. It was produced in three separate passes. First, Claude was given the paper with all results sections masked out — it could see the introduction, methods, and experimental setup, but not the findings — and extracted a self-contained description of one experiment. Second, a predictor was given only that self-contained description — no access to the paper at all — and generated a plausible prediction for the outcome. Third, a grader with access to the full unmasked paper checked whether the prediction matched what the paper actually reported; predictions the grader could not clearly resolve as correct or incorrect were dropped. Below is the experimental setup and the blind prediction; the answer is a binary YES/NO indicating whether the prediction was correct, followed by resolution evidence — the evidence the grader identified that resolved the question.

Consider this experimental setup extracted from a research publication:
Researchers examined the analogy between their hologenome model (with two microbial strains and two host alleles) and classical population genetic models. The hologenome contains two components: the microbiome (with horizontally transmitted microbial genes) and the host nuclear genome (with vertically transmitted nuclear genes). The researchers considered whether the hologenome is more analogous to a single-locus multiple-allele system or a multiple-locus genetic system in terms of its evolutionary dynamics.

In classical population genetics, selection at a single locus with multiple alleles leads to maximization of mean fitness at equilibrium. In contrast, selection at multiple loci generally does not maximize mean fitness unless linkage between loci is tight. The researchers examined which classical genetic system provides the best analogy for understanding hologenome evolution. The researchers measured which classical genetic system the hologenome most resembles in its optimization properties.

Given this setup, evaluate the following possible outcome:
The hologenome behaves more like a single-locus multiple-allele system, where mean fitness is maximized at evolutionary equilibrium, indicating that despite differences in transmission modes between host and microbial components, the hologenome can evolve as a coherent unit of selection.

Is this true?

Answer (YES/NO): NO